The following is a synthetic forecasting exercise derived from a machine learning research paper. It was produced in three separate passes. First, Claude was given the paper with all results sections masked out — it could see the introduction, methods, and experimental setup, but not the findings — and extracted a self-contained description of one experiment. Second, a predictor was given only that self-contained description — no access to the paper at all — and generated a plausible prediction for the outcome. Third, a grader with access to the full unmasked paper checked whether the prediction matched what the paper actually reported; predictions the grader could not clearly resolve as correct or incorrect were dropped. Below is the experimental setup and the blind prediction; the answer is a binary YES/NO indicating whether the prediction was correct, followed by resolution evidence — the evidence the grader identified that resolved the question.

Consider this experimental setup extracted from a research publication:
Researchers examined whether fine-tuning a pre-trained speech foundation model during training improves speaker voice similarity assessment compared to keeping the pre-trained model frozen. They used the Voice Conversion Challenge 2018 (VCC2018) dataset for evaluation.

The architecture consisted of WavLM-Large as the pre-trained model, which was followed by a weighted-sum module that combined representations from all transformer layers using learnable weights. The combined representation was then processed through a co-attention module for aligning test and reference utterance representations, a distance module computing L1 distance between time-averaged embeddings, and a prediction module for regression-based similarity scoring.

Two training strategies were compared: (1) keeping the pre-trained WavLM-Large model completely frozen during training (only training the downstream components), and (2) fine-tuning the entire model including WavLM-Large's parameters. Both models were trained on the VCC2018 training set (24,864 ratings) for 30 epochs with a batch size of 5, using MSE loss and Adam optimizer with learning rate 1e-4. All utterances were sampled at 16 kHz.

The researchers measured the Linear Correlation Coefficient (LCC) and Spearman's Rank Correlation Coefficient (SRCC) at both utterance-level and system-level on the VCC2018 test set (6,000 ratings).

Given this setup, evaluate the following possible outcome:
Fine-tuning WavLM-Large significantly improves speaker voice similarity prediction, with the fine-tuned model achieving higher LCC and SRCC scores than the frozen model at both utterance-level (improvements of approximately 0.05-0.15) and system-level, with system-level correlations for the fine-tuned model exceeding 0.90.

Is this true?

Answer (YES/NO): NO